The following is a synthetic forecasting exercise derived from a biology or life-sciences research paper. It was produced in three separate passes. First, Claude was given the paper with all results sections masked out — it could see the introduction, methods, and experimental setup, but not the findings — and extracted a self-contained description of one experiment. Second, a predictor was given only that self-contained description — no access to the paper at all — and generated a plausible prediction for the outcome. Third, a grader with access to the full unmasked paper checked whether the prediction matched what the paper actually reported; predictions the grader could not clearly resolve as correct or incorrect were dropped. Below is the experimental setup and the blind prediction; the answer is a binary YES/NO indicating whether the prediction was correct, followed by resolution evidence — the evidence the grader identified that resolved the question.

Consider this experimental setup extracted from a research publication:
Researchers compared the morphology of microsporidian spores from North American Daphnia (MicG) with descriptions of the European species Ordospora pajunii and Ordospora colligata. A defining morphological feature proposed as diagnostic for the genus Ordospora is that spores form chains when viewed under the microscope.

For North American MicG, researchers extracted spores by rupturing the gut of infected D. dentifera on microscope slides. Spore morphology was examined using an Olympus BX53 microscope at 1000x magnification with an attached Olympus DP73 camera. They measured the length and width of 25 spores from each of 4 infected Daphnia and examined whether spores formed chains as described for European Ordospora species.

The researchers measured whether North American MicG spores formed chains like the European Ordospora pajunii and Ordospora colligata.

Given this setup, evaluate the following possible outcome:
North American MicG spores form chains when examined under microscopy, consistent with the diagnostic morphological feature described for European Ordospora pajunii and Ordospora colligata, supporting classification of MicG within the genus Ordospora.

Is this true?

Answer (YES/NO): NO